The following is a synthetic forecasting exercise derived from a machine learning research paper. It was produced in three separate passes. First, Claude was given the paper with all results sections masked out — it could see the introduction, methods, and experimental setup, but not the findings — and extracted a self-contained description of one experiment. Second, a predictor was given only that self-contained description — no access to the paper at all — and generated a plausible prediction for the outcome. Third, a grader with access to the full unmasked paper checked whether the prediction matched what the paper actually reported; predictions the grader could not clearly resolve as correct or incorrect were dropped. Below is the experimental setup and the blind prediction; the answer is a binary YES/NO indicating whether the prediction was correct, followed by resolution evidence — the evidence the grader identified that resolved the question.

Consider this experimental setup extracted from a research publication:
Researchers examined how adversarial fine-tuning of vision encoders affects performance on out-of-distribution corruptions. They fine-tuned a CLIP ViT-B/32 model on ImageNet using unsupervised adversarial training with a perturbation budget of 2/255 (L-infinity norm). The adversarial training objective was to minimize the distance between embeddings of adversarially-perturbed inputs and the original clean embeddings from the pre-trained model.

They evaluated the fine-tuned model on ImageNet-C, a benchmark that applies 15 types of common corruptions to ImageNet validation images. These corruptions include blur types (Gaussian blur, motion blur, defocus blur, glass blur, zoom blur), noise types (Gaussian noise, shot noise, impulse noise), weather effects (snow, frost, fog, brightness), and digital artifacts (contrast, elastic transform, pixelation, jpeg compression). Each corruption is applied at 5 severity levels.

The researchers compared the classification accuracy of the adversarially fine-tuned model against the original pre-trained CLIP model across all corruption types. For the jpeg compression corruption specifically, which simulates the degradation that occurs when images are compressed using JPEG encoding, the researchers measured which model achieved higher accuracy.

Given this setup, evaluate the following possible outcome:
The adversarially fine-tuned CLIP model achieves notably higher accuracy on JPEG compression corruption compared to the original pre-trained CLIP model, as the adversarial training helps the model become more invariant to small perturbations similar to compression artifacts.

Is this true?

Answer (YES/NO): YES